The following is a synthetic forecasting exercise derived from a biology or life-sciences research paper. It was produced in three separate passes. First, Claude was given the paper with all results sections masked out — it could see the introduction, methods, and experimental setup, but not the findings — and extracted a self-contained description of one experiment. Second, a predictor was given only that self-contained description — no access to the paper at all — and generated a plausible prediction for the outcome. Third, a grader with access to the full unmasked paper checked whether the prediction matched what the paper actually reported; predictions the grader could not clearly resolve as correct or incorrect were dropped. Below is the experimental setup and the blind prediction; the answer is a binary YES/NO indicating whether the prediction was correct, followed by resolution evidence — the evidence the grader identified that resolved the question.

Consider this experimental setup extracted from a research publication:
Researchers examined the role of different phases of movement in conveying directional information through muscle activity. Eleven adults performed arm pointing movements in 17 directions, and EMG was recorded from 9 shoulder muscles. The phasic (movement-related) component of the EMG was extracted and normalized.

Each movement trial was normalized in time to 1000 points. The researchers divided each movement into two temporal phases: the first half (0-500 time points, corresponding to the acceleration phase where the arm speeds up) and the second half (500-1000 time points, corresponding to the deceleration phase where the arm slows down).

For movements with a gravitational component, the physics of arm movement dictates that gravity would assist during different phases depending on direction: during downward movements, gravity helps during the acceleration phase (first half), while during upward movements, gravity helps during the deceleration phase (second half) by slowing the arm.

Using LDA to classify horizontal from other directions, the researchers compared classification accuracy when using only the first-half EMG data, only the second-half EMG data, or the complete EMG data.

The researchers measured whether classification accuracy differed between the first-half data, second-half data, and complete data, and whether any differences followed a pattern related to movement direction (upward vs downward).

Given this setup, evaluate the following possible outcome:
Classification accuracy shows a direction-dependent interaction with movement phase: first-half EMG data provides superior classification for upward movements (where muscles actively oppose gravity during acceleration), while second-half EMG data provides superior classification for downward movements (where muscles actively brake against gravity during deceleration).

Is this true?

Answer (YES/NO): NO